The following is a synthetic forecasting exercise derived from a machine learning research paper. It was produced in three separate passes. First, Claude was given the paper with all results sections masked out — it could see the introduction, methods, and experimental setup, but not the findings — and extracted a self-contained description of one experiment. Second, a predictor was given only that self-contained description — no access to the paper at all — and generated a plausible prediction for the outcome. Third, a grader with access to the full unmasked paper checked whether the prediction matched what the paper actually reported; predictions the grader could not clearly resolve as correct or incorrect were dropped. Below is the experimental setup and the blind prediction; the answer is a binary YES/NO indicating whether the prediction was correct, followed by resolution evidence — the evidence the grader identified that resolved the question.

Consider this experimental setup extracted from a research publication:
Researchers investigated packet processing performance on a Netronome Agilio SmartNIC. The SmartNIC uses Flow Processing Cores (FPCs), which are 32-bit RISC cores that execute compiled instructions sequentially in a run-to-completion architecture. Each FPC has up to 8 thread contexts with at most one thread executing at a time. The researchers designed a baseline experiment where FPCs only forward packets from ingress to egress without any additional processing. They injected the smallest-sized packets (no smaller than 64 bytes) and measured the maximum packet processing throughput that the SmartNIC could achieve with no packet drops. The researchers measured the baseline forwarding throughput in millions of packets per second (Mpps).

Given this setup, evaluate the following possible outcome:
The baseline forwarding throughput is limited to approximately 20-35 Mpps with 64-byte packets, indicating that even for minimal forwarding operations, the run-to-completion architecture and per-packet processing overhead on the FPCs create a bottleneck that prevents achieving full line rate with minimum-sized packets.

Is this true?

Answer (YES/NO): YES